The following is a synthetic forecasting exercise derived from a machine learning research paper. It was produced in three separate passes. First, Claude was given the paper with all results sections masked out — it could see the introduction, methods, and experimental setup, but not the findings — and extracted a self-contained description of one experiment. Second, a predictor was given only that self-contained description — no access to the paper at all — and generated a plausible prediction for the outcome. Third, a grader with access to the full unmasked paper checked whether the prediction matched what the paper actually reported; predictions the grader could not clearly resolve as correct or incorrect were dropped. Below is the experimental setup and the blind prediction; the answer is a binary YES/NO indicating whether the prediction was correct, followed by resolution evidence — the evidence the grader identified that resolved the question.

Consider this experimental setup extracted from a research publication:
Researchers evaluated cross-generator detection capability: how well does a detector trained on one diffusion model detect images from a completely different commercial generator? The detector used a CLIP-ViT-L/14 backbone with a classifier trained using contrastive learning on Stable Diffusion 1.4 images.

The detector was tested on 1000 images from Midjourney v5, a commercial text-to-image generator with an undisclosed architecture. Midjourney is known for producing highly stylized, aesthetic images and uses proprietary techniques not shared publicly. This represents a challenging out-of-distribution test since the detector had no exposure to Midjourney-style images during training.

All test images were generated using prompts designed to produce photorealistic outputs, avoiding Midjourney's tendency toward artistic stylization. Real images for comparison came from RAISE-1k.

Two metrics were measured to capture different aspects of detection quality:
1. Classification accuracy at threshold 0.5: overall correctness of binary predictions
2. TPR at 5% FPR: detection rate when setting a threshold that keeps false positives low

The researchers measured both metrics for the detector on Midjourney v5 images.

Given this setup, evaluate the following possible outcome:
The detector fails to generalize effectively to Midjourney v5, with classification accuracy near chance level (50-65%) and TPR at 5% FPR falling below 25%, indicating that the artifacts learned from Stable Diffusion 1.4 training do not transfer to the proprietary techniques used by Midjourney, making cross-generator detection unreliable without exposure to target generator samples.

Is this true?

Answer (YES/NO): NO